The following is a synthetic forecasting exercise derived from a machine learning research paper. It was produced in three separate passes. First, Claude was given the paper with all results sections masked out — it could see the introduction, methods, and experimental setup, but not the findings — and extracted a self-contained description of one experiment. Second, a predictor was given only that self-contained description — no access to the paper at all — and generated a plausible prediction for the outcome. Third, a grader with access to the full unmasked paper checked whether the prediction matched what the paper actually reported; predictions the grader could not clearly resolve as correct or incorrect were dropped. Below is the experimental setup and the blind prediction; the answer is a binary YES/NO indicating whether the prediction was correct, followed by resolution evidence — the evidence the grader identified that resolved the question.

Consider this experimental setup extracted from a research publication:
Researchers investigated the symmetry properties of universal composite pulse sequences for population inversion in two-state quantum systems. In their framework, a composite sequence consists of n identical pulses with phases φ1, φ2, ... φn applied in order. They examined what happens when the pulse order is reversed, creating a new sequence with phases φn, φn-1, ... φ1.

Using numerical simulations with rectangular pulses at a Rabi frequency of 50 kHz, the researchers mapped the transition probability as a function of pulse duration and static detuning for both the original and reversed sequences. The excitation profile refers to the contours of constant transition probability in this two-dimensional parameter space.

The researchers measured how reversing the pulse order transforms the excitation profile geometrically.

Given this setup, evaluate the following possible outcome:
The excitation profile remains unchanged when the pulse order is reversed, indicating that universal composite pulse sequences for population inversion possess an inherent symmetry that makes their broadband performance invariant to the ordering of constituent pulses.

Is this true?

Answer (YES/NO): NO